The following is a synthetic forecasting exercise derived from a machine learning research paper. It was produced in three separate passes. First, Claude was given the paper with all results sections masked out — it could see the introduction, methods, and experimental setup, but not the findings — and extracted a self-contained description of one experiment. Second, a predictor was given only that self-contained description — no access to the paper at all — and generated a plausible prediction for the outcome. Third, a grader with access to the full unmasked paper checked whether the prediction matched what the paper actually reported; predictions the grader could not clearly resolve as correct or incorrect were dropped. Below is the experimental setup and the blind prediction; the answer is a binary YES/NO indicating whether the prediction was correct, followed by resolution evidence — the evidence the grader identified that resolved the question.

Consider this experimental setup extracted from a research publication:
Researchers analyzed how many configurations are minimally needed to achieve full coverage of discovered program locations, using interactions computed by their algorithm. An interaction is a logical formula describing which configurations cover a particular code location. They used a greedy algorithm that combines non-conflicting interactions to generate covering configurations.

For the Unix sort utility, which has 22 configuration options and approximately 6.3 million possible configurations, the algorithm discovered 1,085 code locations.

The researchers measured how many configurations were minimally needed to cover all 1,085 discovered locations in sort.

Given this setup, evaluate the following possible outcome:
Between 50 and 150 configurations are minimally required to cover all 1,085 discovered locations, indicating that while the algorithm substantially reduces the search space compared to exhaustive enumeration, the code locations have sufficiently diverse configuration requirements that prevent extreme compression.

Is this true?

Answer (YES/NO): NO